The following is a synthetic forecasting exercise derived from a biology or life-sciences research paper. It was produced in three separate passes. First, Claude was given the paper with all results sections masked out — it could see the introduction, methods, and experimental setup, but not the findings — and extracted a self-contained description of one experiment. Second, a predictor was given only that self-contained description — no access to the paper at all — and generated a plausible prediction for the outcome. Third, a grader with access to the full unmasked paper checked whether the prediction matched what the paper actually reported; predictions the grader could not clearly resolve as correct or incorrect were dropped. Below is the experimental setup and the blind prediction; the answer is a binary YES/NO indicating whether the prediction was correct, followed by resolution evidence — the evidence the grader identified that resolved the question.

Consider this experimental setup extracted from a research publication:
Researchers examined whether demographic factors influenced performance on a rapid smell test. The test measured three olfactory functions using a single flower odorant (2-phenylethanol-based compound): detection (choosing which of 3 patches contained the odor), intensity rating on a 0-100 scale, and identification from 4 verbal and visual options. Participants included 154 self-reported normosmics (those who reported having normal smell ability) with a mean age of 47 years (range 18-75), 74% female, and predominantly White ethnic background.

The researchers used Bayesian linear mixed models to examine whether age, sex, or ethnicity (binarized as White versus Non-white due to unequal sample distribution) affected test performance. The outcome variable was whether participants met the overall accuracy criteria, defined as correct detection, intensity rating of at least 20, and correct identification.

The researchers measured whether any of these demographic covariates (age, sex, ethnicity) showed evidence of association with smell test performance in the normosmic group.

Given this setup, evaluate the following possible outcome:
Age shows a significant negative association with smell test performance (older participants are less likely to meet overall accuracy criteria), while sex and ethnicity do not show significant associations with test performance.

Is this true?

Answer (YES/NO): NO